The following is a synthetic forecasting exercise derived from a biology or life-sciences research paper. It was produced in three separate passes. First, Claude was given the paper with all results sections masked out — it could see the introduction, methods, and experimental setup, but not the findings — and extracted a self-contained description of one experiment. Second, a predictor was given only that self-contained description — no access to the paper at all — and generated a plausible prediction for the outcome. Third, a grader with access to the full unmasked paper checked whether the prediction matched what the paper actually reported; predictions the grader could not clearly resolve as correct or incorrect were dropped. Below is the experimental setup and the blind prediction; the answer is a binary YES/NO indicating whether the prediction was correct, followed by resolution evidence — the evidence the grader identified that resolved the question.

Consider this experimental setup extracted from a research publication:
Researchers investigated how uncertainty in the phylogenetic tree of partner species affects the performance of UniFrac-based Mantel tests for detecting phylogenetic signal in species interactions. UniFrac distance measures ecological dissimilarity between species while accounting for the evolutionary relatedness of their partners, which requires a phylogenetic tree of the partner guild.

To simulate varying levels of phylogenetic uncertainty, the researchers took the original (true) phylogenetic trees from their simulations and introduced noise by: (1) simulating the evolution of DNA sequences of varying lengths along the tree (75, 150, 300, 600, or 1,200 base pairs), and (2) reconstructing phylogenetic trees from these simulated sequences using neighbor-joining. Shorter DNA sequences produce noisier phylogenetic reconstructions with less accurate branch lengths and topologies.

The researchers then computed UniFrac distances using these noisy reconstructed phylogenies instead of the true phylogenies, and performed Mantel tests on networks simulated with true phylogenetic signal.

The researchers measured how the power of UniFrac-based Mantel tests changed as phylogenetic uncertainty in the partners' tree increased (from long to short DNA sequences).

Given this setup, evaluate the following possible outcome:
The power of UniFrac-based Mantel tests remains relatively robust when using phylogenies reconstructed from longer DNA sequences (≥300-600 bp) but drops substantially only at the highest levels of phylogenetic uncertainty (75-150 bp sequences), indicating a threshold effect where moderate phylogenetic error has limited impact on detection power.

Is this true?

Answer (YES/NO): NO